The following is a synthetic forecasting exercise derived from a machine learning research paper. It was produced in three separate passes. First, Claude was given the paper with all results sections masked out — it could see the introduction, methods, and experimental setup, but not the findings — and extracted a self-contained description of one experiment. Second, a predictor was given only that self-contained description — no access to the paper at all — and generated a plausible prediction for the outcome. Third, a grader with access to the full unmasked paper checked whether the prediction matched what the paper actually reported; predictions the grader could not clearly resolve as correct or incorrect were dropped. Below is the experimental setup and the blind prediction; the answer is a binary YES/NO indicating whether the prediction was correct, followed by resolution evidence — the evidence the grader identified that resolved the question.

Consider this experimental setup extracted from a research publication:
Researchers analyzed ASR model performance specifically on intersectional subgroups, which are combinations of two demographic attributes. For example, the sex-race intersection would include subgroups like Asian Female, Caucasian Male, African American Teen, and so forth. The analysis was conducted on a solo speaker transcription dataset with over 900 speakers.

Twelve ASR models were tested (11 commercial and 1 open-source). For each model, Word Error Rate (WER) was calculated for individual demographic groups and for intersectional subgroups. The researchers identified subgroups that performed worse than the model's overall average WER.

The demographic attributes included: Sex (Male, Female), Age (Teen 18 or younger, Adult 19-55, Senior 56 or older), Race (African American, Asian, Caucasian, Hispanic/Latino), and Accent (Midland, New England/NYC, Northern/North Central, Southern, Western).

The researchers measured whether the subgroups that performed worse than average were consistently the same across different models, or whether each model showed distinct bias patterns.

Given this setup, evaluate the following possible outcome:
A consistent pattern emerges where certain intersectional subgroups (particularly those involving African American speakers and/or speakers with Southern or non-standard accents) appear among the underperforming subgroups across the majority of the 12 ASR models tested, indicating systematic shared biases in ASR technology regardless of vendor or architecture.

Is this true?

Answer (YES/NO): YES